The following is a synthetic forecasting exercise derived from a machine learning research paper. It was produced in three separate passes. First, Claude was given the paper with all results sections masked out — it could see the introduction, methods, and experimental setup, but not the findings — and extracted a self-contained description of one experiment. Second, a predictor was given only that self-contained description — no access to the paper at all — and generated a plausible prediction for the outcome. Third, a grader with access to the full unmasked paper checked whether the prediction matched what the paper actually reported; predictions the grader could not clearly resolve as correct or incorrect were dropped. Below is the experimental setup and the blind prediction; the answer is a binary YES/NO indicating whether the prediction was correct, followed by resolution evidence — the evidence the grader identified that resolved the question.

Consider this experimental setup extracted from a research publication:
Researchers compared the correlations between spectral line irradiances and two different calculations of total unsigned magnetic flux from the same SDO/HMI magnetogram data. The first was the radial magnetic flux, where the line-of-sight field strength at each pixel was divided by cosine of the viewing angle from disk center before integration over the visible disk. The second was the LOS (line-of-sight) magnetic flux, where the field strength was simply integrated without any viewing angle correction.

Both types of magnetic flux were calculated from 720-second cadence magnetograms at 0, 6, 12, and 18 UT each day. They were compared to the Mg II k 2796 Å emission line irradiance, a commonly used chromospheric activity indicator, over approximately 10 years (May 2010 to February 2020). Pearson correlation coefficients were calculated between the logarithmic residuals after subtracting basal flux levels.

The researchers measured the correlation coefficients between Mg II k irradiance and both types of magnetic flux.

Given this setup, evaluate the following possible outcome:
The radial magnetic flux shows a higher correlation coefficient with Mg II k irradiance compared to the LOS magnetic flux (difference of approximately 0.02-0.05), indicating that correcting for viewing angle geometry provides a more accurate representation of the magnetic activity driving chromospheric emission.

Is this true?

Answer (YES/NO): NO